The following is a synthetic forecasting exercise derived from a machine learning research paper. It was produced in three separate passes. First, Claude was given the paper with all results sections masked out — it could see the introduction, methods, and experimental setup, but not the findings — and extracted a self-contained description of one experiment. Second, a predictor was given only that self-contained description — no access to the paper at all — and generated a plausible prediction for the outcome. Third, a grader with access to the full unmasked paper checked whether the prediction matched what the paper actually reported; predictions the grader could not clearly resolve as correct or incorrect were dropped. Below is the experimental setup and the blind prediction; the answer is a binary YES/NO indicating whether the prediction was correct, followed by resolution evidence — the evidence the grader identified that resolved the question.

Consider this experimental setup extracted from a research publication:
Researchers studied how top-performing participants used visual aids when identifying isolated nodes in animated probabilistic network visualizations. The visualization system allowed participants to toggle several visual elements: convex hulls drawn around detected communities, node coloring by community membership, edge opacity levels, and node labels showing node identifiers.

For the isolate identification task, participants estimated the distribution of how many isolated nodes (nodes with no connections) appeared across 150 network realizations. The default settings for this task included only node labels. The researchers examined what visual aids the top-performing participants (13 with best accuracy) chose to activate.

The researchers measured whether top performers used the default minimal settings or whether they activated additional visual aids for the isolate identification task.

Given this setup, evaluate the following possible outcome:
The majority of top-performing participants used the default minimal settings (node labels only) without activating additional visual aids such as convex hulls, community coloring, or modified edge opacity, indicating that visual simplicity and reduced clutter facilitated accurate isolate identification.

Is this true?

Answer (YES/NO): NO